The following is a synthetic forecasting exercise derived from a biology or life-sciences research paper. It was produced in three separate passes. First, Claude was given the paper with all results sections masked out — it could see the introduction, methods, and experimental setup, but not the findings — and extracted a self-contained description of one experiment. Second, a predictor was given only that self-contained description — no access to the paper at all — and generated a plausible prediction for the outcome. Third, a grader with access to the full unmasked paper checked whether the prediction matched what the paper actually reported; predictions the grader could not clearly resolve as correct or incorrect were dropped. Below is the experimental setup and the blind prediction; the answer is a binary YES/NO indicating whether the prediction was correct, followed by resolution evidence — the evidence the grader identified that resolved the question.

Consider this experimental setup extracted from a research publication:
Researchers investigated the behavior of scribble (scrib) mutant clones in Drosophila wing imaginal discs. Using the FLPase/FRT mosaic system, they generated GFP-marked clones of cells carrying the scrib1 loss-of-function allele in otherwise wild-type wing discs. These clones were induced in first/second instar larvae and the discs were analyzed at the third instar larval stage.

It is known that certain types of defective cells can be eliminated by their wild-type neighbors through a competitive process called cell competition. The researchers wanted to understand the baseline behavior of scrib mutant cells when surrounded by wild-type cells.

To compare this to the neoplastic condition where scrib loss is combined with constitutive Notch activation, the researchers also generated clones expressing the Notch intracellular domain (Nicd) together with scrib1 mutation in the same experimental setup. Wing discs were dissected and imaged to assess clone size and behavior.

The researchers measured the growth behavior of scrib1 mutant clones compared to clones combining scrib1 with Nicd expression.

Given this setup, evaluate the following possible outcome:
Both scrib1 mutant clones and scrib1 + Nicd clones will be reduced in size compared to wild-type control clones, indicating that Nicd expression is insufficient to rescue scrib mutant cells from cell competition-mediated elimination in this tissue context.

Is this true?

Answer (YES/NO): NO